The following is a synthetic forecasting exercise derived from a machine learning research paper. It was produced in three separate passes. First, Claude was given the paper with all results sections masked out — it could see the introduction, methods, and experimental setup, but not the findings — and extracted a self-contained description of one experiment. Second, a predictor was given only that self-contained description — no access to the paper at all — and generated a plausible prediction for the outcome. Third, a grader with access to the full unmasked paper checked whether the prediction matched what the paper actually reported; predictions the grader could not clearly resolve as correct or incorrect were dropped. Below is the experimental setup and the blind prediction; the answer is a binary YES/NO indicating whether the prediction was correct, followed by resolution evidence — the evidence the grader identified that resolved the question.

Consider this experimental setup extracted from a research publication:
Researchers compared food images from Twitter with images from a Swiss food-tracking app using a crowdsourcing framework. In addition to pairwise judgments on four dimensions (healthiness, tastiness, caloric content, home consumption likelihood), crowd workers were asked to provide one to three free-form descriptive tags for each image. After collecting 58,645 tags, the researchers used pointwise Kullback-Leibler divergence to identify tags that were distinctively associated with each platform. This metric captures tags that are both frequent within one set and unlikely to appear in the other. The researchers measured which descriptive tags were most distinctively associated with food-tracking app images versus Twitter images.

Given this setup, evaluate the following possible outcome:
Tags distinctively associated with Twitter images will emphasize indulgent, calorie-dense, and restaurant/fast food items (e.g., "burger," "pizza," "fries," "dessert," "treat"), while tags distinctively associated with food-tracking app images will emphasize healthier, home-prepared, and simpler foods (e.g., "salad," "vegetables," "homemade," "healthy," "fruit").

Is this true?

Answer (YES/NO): NO